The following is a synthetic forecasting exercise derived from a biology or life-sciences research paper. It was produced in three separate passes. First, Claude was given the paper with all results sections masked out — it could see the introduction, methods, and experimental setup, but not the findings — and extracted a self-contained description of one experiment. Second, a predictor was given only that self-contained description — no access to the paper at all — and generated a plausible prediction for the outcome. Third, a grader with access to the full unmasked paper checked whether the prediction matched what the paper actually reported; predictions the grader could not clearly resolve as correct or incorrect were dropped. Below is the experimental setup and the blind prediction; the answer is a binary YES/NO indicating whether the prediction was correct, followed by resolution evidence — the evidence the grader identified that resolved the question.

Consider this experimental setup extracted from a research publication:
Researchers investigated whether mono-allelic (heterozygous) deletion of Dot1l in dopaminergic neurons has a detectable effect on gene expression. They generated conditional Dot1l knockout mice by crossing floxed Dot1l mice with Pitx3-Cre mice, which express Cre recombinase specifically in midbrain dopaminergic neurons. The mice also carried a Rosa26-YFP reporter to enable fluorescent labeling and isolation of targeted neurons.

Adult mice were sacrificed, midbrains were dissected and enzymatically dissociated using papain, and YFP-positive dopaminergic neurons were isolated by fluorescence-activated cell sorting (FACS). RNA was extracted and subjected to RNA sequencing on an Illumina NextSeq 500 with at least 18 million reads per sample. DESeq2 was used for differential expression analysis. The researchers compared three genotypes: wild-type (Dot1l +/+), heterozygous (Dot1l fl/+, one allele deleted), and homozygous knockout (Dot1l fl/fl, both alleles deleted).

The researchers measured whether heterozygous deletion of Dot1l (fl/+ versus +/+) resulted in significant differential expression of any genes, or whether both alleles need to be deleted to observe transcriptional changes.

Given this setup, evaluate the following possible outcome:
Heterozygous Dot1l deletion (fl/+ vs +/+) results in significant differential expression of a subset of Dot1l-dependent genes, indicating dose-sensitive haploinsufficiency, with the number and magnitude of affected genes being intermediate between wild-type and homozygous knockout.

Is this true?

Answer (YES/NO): YES